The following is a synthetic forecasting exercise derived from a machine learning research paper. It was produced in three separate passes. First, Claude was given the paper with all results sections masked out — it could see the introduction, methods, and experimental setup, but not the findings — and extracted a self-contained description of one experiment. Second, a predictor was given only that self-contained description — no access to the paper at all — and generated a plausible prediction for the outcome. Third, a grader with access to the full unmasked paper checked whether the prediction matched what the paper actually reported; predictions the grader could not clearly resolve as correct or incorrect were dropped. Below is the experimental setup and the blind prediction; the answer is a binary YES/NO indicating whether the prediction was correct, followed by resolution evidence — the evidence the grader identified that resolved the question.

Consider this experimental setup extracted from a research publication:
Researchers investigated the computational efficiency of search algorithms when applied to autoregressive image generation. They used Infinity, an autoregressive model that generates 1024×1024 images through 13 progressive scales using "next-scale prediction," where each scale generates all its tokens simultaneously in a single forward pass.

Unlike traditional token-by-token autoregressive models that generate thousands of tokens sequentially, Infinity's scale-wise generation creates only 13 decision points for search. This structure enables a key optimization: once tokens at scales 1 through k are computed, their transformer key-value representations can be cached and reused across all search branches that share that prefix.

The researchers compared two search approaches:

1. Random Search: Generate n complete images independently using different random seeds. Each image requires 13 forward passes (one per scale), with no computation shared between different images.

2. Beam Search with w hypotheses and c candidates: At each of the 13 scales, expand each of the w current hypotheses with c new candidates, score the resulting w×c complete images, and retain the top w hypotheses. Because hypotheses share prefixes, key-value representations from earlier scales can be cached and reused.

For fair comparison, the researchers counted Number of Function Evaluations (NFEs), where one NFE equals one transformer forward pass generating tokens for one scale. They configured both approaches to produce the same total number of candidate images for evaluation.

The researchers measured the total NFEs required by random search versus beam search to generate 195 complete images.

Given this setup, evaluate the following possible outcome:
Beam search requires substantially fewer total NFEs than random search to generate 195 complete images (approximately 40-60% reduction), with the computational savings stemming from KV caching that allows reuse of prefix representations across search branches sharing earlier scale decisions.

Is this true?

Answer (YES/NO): YES